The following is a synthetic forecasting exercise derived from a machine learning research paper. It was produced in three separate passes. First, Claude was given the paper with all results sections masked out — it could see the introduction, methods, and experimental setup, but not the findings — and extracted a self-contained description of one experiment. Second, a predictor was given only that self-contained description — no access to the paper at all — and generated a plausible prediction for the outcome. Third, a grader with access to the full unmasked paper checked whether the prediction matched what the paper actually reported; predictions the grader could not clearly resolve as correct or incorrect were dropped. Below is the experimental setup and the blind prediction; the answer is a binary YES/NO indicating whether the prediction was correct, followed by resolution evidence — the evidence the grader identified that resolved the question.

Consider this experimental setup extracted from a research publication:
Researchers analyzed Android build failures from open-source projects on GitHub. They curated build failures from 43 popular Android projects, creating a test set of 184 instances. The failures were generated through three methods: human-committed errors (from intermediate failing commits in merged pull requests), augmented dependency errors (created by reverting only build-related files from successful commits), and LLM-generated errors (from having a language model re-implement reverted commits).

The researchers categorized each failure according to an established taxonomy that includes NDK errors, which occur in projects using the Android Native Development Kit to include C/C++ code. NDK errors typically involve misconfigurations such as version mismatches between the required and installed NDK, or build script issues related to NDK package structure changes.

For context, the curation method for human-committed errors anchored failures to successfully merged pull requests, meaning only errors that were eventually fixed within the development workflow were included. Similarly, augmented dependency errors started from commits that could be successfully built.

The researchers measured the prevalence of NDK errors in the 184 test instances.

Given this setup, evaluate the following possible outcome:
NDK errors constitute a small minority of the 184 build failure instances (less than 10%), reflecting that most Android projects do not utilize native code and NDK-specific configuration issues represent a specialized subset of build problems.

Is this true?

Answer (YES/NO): NO